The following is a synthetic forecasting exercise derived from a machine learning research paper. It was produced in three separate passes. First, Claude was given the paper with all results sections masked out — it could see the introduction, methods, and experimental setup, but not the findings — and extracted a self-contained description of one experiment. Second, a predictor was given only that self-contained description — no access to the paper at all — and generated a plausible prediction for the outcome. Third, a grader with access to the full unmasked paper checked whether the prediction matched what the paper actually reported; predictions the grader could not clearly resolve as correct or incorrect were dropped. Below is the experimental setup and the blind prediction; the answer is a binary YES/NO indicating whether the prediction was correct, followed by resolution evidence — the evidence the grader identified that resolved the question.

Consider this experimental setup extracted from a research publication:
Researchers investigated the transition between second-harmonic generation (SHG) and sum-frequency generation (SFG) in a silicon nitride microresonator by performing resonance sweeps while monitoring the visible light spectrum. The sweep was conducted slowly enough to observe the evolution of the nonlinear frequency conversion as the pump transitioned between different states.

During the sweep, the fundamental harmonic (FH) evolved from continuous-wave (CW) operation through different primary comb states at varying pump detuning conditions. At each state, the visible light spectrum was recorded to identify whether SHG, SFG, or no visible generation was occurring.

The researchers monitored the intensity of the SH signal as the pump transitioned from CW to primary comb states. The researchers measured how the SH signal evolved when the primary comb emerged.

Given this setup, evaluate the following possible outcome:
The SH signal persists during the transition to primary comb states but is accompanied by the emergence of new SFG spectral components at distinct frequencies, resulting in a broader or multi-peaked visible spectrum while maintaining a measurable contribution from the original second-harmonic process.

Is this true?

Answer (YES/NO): NO